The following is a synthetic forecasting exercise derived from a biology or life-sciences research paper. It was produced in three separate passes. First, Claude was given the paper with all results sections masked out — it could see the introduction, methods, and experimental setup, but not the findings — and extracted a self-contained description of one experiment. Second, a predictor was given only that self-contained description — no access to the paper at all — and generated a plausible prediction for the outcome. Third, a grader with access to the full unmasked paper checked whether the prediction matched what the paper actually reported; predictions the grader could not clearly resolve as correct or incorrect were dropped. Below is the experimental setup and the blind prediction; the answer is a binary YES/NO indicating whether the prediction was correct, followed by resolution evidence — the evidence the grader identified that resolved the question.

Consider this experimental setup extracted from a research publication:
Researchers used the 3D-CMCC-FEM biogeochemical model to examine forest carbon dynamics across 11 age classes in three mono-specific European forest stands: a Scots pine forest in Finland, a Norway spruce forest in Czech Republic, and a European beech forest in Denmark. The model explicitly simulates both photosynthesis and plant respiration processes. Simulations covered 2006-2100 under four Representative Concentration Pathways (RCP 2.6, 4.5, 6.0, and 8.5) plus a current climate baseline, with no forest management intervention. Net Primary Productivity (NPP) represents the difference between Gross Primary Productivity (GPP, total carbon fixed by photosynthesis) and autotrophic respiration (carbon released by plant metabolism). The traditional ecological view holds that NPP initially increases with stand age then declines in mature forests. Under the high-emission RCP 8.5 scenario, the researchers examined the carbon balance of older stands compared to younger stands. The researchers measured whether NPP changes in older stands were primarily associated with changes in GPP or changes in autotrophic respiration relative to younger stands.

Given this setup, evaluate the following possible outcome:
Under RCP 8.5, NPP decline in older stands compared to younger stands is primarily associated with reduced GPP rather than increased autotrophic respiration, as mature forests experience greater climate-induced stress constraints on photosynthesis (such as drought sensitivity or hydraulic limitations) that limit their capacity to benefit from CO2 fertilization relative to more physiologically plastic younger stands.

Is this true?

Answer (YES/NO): NO